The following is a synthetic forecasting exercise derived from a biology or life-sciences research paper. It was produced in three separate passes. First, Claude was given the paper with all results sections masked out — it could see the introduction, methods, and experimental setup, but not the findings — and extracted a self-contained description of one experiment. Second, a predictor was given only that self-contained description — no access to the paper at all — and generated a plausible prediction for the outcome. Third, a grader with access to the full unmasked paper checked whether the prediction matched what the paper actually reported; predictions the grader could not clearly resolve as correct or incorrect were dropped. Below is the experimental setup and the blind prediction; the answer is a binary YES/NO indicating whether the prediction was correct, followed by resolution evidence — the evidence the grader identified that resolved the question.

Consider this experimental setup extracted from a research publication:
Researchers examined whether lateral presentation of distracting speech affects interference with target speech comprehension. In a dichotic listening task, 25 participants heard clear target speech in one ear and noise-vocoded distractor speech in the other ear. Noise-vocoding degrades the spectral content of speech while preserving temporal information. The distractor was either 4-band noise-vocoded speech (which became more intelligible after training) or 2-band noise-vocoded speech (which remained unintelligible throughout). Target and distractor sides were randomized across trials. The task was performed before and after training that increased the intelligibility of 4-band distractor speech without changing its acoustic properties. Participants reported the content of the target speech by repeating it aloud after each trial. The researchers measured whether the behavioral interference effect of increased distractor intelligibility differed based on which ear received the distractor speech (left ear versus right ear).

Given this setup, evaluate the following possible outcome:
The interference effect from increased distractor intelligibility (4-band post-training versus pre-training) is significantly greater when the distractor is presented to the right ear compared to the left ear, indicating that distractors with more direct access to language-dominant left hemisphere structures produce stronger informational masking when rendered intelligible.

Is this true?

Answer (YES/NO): YES